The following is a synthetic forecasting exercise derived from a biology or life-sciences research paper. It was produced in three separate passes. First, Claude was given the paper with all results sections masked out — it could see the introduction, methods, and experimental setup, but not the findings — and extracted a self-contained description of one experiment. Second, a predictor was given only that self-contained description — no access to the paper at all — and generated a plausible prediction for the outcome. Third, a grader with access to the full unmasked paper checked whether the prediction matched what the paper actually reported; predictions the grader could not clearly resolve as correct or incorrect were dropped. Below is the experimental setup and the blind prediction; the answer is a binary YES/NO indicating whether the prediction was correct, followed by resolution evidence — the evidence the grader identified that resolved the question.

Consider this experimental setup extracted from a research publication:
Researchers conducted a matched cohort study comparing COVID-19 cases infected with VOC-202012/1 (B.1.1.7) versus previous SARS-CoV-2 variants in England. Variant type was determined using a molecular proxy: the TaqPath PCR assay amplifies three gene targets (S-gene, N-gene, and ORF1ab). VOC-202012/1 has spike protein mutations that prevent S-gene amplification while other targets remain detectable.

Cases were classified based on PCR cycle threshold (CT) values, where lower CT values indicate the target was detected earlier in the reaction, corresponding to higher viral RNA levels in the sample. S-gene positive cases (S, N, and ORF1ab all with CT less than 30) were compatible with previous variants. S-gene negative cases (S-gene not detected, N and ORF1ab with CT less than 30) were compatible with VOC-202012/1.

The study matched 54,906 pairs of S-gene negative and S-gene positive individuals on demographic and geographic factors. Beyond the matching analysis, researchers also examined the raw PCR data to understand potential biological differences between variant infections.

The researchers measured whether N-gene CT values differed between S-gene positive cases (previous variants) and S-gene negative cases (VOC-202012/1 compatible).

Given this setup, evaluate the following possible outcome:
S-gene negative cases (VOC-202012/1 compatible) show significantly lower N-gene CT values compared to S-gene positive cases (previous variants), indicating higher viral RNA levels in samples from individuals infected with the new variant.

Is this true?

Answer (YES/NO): YES